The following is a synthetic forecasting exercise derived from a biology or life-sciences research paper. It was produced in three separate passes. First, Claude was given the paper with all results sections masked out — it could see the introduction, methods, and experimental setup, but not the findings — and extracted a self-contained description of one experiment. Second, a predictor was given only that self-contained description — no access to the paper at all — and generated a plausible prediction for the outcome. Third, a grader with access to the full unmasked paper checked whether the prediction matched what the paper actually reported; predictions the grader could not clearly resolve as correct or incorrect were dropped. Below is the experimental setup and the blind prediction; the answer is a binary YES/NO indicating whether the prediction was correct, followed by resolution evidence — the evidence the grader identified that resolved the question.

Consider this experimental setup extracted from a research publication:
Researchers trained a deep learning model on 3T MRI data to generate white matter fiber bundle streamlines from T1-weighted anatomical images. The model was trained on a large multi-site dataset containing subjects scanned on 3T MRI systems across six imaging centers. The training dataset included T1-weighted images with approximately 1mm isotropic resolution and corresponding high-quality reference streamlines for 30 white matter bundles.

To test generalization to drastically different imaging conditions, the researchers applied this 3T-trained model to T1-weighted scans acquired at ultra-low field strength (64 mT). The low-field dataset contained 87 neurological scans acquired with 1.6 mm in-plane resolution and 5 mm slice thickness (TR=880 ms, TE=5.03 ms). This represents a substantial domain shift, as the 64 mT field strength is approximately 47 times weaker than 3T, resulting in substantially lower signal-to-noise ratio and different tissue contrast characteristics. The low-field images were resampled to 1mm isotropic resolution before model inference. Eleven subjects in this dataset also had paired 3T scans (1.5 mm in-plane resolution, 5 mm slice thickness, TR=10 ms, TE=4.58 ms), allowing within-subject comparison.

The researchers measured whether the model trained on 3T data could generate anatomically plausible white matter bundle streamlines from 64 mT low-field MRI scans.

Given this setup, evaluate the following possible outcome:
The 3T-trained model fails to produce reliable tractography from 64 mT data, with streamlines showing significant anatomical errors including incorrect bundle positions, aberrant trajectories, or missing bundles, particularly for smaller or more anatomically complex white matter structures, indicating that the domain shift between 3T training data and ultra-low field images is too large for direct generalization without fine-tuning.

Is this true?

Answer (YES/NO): NO